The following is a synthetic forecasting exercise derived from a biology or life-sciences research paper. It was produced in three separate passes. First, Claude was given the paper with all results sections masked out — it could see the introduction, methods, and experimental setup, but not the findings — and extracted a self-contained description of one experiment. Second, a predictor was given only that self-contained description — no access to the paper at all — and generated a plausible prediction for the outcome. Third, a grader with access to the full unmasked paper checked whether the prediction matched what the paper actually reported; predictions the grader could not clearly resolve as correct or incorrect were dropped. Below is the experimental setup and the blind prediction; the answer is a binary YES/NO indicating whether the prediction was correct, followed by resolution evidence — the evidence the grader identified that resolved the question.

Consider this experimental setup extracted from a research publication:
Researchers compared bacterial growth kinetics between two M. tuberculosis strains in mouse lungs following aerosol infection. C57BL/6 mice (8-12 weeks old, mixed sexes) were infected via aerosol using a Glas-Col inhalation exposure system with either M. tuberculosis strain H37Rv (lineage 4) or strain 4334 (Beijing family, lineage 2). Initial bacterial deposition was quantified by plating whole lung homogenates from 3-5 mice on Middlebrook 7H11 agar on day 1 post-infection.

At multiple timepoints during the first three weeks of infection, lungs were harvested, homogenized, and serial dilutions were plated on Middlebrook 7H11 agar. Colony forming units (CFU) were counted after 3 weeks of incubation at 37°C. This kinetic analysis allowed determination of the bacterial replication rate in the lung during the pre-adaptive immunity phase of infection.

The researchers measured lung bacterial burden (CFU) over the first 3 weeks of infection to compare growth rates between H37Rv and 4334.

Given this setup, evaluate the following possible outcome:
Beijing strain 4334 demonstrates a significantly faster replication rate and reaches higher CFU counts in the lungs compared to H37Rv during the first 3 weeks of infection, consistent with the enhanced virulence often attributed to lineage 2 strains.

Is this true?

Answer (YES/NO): NO